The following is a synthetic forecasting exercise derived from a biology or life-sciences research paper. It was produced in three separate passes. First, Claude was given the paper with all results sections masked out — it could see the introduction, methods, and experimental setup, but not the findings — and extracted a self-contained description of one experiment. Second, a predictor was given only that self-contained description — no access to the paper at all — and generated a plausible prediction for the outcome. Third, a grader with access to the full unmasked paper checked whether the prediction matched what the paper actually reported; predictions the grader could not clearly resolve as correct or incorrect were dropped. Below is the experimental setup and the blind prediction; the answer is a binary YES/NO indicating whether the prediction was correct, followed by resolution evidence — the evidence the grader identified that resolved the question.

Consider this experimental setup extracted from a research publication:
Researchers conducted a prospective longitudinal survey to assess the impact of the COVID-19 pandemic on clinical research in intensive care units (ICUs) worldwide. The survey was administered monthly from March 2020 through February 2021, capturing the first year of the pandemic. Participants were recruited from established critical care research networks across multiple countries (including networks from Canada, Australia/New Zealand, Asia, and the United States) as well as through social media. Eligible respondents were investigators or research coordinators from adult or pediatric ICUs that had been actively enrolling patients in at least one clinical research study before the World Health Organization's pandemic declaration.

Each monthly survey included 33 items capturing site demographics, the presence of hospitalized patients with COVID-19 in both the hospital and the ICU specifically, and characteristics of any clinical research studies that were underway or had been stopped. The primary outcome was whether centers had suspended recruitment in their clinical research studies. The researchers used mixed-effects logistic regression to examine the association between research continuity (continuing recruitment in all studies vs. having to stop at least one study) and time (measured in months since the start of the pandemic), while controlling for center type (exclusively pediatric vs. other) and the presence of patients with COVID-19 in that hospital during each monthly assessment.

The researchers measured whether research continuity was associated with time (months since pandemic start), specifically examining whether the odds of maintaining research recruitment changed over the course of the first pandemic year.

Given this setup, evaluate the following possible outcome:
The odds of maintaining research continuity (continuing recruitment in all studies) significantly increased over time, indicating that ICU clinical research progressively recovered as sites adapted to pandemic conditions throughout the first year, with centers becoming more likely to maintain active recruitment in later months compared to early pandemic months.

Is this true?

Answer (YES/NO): YES